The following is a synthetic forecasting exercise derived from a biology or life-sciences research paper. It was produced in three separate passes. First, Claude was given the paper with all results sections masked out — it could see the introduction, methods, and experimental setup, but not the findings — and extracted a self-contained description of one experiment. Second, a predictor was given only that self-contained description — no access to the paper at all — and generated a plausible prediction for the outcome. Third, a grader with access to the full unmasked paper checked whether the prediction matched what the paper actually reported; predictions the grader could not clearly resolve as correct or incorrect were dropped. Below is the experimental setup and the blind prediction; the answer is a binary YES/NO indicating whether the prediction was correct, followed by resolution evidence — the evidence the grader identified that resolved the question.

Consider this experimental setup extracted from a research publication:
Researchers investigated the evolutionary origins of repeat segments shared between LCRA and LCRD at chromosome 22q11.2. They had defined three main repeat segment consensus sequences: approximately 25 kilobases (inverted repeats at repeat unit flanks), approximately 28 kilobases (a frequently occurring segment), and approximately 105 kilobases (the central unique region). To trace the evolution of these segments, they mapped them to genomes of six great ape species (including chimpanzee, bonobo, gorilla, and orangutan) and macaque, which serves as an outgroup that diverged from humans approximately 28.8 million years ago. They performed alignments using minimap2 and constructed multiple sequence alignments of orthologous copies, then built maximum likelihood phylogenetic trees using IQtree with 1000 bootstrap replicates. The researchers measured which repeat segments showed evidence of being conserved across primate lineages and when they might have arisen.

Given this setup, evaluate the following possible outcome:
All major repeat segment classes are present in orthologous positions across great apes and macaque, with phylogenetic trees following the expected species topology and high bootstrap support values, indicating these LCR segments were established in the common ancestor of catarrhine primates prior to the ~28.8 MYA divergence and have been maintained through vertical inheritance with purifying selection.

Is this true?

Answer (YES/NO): NO